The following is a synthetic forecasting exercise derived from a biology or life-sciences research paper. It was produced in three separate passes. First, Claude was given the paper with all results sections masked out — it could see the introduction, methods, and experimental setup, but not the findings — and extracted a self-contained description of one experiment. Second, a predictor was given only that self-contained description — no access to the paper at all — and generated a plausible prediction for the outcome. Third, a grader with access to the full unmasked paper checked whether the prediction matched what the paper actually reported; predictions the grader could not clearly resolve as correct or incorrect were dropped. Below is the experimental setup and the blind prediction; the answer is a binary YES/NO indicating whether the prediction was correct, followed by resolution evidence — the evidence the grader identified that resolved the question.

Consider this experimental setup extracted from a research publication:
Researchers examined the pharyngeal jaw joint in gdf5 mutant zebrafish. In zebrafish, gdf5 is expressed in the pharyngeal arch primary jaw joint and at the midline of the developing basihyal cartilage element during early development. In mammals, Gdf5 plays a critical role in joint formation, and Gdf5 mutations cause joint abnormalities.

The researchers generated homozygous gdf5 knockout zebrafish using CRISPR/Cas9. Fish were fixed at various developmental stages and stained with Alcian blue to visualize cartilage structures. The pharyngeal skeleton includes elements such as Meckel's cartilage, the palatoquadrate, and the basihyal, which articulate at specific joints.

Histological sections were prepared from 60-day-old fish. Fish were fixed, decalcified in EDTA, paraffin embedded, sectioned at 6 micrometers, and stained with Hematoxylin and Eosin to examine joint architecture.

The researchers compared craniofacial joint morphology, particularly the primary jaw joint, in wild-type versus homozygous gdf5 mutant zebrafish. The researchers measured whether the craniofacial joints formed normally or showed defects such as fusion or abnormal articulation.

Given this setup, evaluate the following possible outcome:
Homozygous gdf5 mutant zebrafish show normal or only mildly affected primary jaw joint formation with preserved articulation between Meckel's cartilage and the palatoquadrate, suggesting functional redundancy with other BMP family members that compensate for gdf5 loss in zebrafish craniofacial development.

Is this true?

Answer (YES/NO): YES